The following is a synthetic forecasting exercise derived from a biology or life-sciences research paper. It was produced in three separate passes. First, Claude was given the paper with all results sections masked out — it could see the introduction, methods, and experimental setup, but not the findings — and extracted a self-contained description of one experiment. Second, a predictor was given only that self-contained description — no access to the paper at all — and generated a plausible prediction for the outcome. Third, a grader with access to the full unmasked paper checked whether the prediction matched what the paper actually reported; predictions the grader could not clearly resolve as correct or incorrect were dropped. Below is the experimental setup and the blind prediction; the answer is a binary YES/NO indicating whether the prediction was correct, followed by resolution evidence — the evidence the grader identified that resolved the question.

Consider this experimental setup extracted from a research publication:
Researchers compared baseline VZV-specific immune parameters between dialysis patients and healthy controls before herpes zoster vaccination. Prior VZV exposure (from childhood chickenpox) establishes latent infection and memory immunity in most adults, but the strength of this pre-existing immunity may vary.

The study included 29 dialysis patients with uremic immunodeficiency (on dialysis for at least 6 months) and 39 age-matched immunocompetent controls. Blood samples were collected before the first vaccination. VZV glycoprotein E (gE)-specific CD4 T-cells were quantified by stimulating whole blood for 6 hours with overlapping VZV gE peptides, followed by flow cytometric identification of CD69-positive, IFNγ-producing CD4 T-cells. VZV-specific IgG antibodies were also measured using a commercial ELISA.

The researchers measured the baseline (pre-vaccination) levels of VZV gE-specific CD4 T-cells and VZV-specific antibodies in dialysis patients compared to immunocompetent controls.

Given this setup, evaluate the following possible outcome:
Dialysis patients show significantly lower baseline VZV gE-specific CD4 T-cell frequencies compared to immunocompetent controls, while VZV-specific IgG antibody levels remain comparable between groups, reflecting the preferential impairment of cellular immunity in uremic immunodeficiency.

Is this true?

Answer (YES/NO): NO